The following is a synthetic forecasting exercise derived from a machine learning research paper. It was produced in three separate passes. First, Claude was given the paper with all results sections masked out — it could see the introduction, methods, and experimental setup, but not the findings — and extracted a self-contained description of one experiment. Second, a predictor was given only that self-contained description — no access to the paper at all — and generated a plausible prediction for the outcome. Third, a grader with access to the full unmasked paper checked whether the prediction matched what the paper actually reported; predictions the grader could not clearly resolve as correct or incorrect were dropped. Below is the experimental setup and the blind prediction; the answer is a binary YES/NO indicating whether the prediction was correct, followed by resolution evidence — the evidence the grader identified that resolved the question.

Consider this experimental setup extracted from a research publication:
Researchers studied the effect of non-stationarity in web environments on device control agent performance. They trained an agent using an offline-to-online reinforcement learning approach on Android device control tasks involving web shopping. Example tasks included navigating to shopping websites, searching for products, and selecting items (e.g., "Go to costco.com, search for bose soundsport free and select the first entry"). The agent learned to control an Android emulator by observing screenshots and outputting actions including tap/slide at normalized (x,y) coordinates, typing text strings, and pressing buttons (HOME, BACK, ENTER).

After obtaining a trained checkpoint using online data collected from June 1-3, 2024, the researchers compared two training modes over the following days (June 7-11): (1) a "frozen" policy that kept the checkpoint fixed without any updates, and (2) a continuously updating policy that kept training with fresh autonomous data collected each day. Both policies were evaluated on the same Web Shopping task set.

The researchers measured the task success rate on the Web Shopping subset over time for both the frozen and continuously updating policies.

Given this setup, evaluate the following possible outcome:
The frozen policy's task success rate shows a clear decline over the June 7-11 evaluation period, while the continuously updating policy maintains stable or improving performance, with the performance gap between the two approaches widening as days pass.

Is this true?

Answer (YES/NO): YES